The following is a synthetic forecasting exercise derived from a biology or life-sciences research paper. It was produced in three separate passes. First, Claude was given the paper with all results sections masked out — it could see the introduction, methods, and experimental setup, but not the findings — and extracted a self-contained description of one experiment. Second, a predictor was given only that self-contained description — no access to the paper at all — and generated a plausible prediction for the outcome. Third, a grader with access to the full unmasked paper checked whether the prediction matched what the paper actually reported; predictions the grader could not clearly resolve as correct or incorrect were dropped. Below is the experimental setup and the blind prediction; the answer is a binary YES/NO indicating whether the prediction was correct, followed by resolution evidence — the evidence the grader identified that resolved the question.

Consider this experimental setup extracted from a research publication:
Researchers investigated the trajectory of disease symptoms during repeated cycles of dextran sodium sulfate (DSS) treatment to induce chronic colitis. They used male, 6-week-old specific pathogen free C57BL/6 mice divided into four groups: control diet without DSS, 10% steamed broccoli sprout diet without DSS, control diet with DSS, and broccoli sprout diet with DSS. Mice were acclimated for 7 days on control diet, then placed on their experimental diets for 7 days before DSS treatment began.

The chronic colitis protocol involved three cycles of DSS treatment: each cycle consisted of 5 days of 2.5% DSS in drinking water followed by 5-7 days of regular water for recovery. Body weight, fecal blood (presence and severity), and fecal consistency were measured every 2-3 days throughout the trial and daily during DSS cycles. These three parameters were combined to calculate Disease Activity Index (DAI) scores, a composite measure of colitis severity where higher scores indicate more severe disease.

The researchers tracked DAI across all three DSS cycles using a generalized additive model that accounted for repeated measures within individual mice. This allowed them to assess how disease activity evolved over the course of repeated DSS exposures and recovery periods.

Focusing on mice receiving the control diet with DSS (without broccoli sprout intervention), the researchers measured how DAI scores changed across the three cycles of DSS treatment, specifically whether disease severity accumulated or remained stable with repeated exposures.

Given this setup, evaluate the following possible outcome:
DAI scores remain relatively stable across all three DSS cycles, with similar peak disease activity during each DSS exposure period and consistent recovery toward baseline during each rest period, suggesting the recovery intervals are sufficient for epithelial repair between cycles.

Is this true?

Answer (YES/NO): NO